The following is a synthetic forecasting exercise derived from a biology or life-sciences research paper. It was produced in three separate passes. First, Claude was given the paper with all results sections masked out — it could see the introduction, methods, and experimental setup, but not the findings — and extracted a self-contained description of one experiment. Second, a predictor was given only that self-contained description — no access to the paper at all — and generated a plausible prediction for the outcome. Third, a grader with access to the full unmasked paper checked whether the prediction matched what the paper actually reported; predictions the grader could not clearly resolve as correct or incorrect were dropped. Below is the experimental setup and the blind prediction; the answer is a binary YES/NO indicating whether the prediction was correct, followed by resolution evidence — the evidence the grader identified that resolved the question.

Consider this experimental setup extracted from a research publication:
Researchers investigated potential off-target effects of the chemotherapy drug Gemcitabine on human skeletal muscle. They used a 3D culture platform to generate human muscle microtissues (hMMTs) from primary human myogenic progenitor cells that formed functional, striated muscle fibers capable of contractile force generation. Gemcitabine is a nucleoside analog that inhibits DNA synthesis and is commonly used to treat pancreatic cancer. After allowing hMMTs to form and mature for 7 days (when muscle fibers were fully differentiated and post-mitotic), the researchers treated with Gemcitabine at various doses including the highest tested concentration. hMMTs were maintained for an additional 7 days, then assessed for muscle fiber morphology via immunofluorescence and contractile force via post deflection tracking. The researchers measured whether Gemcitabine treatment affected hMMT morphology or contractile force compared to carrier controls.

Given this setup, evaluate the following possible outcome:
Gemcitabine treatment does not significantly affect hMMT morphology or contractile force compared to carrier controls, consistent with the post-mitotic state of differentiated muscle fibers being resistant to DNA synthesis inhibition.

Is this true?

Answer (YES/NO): YES